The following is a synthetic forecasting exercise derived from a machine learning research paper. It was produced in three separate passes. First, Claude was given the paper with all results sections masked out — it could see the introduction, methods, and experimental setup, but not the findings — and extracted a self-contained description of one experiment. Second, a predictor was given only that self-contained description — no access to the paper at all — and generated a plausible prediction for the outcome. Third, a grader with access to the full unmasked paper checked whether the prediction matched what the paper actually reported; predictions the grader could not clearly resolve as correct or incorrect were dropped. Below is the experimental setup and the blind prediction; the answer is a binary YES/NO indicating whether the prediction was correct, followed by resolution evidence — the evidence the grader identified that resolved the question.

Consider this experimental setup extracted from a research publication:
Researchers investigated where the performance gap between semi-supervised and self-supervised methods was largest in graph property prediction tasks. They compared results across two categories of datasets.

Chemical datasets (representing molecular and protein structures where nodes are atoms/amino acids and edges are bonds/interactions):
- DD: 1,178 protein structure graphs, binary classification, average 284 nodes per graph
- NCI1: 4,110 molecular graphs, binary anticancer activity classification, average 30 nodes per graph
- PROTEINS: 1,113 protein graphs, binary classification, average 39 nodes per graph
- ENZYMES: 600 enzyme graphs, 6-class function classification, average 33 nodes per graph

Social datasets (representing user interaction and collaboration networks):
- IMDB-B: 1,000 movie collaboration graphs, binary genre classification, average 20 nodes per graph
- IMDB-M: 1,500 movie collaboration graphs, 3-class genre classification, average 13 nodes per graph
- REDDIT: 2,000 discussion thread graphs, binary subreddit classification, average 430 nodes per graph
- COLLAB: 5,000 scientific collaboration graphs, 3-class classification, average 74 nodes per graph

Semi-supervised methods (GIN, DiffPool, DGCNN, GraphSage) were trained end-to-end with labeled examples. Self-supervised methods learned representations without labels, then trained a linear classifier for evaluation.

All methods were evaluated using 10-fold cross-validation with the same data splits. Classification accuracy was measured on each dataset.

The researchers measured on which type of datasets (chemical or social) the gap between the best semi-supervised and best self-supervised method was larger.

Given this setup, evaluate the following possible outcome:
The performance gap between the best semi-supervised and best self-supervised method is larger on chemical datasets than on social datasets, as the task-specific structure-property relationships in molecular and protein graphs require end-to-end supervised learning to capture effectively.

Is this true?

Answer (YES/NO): NO